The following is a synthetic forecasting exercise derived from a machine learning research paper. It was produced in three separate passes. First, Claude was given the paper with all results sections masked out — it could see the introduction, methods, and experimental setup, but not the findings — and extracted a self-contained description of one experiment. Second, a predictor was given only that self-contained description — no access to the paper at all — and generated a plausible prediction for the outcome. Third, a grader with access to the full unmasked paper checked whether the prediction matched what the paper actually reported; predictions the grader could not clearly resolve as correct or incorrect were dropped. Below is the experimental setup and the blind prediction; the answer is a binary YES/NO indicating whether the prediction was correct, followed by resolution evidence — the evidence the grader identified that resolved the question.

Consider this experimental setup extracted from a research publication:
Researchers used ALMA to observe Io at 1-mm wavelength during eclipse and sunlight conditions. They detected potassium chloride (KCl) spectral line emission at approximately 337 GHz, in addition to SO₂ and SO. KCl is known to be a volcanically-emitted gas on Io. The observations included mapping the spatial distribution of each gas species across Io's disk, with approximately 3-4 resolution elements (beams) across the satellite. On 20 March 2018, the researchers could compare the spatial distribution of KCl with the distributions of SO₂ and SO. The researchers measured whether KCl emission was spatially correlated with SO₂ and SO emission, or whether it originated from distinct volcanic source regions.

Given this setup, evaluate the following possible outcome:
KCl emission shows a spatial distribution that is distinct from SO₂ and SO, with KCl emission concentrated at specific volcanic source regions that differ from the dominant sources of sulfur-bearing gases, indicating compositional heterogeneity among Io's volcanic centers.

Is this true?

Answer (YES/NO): YES